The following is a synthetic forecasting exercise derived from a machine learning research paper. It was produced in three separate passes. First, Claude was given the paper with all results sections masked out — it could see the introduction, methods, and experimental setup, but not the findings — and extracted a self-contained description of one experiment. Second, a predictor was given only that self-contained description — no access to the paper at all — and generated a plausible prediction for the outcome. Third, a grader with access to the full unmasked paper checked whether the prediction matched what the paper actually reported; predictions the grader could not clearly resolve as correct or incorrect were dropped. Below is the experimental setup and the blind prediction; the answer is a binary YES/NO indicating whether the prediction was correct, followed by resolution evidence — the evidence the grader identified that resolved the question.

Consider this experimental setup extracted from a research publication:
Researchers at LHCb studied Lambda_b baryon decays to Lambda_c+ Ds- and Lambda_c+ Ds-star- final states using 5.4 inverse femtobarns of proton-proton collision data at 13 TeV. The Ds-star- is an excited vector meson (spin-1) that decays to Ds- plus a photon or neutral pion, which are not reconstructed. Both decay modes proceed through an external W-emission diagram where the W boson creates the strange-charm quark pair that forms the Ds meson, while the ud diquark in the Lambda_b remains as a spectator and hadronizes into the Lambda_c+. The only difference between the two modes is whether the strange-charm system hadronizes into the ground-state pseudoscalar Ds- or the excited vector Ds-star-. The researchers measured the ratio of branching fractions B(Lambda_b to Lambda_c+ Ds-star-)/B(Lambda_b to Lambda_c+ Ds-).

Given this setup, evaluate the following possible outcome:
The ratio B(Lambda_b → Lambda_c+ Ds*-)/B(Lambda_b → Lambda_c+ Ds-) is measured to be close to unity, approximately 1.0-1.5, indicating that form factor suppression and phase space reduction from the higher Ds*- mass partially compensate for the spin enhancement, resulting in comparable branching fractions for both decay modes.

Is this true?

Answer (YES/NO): NO